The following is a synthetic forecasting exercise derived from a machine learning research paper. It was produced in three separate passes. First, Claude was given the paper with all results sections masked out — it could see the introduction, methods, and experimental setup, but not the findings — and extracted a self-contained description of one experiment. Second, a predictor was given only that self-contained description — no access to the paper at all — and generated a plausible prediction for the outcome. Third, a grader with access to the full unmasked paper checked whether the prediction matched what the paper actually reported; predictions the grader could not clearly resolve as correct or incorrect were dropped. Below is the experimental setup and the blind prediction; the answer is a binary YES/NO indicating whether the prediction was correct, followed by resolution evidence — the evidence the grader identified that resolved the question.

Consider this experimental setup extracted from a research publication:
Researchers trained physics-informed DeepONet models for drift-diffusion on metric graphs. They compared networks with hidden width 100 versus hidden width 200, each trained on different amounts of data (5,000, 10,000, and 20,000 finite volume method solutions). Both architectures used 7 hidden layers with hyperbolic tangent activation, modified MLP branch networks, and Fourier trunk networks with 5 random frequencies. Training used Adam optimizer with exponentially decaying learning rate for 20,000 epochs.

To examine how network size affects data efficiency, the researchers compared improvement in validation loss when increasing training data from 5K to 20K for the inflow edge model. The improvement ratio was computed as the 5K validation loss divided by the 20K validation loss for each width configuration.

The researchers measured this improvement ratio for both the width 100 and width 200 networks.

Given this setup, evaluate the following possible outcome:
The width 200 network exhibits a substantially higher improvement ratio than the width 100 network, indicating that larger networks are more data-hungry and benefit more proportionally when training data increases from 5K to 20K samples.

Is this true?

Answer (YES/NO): YES